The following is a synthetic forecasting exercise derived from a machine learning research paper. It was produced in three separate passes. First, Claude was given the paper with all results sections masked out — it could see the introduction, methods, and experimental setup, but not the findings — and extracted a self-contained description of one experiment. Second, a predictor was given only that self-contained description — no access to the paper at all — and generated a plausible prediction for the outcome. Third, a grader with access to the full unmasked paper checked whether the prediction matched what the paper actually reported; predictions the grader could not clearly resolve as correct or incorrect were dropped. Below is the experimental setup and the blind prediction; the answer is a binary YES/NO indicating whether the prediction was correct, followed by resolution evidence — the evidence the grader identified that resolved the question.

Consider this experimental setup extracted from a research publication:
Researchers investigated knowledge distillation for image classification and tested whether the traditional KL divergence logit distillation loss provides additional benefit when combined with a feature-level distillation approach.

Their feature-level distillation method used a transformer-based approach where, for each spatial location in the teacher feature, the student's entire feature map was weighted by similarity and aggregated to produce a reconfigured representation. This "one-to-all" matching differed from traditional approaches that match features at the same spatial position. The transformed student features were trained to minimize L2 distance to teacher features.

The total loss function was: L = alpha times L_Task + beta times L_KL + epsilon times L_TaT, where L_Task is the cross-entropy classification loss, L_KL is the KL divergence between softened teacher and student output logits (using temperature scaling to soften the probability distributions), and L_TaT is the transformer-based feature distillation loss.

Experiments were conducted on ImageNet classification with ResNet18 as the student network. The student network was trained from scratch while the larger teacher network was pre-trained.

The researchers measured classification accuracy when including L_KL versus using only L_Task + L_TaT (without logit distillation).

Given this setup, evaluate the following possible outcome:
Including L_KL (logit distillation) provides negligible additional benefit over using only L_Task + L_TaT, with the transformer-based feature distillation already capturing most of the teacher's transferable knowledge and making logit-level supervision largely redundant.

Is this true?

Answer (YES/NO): NO